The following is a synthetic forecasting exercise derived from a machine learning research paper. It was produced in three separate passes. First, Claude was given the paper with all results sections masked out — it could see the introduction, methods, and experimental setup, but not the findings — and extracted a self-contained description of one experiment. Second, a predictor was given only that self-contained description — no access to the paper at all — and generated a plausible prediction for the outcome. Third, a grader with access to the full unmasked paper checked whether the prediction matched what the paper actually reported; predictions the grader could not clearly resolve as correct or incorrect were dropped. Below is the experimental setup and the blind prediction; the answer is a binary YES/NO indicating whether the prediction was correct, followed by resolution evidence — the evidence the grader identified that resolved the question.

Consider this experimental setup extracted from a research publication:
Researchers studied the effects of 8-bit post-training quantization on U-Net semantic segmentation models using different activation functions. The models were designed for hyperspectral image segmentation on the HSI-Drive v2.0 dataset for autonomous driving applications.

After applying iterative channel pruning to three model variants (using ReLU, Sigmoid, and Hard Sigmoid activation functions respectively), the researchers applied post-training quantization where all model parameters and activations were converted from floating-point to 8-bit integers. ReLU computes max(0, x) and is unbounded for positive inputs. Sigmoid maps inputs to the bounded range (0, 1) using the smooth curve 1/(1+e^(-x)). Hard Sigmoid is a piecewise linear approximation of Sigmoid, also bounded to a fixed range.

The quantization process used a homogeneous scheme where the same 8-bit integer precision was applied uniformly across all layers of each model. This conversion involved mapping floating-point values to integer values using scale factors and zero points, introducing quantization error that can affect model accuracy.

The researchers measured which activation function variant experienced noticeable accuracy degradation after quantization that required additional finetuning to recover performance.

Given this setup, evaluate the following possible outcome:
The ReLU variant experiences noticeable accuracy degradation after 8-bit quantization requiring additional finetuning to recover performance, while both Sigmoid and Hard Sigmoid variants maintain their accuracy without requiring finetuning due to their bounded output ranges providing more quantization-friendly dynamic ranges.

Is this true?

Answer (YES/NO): NO